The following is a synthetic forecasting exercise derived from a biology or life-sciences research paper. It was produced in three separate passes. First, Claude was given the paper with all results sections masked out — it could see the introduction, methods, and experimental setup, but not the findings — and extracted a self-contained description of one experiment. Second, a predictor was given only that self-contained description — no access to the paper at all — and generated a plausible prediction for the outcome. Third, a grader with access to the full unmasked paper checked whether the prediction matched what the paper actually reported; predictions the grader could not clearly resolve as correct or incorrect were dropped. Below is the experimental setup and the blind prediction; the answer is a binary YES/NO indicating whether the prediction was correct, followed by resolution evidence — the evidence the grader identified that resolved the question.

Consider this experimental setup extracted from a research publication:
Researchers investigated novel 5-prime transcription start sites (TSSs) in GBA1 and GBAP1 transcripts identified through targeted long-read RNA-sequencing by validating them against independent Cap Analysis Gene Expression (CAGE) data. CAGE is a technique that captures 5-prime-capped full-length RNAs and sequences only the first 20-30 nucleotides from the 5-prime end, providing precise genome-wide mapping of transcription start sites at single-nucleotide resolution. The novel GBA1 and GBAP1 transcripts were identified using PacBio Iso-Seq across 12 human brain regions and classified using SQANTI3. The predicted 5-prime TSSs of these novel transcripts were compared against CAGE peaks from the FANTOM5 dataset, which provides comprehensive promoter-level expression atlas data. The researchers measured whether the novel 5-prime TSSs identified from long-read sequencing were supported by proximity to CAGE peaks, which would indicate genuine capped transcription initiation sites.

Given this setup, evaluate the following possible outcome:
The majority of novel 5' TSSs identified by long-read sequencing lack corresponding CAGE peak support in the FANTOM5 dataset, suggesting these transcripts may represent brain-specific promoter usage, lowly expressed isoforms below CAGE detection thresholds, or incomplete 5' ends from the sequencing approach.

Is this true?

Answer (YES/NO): NO